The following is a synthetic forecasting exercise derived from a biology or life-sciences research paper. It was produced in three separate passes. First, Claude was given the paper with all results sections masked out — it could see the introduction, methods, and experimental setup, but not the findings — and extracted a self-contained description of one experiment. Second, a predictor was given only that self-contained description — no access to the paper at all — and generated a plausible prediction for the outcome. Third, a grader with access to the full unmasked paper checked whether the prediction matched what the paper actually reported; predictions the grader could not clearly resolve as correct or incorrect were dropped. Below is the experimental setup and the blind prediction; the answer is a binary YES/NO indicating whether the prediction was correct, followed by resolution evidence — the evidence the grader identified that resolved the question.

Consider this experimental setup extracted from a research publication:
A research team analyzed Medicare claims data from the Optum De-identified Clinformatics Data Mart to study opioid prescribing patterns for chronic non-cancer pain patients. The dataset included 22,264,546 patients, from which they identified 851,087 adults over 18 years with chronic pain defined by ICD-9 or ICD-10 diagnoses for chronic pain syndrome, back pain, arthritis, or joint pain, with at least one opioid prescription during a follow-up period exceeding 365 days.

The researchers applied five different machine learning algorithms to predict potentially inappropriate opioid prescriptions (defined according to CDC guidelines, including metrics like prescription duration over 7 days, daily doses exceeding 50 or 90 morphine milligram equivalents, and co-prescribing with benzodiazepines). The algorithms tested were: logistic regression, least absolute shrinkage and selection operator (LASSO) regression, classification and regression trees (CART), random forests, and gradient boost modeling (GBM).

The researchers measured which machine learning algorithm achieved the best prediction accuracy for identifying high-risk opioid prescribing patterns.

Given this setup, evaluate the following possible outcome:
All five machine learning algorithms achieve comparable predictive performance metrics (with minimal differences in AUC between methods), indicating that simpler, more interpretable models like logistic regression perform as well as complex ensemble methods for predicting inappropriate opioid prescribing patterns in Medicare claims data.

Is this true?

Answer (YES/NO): NO